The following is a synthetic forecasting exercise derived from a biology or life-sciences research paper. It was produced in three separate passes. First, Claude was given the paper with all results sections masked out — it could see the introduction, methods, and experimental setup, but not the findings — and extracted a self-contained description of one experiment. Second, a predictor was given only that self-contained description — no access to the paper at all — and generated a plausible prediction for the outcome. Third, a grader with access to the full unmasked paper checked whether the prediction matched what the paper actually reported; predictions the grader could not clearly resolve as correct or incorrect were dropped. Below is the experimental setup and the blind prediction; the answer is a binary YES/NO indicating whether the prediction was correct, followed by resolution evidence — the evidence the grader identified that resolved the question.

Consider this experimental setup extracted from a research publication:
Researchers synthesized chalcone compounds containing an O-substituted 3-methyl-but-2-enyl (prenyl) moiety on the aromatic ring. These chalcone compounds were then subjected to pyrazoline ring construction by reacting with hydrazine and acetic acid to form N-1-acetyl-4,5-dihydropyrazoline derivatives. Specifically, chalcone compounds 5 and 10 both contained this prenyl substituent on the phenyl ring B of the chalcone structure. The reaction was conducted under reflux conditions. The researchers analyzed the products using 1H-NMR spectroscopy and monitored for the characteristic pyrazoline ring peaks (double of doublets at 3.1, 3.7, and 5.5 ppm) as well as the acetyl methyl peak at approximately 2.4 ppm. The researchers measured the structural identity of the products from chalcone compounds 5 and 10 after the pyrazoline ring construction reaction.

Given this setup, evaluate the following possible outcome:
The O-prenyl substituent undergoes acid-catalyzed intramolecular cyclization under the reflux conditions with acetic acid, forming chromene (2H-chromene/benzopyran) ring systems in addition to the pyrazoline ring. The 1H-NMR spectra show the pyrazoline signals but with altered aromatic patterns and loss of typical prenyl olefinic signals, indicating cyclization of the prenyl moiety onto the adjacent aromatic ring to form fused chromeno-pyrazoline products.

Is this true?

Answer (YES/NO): NO